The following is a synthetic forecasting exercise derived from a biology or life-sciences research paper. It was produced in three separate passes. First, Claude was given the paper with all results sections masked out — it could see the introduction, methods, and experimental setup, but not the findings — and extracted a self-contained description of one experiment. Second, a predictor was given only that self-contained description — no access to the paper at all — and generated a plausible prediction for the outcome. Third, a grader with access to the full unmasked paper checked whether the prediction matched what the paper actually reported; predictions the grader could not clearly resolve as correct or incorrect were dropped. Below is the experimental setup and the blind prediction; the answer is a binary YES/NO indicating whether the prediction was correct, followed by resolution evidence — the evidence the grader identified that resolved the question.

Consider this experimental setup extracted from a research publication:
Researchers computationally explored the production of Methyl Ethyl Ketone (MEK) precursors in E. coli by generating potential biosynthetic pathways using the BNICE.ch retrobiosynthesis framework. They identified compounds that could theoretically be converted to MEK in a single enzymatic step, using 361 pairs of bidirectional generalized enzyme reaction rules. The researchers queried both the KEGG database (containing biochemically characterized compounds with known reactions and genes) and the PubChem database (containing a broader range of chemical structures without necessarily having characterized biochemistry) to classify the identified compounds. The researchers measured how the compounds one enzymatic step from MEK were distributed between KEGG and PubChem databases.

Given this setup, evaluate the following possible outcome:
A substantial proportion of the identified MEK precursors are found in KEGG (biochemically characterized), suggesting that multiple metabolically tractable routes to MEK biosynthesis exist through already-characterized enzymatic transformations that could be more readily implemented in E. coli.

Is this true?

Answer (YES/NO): NO